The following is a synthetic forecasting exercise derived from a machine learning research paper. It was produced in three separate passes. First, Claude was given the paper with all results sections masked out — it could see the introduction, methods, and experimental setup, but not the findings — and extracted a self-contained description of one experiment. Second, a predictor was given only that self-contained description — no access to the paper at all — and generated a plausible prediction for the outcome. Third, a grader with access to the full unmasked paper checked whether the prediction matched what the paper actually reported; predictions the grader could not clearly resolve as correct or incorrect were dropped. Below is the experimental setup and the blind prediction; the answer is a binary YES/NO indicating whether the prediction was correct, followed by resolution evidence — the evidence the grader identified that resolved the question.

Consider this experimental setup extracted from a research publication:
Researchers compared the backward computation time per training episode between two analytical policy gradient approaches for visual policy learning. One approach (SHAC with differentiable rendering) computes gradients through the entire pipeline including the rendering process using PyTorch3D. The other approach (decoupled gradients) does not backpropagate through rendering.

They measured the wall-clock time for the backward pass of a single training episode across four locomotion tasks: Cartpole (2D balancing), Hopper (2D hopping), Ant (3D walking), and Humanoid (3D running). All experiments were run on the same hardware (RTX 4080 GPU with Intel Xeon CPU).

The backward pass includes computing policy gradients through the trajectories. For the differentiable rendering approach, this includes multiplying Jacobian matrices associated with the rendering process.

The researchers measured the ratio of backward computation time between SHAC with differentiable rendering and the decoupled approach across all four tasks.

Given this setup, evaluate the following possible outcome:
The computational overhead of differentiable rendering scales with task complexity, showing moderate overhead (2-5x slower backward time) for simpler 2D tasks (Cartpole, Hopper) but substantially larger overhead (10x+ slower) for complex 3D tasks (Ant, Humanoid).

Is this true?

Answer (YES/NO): NO